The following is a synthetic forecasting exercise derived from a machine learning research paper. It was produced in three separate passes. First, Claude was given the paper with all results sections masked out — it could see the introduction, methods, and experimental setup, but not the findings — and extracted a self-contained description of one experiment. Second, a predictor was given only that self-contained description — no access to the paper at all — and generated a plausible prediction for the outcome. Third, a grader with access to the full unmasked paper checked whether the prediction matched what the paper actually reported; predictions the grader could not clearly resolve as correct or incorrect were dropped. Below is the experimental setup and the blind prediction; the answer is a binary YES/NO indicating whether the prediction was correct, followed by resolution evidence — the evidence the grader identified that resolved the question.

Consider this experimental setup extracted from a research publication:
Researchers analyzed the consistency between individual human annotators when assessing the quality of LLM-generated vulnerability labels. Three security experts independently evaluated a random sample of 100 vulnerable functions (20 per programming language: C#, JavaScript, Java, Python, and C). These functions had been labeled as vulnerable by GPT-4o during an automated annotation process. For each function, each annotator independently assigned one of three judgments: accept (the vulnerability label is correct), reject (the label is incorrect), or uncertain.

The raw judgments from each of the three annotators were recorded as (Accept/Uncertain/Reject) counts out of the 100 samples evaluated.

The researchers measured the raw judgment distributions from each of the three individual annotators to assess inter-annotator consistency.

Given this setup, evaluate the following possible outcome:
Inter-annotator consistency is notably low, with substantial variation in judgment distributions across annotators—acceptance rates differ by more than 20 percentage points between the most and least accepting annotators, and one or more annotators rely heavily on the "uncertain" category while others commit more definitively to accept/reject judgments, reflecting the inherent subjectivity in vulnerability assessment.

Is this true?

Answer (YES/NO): NO